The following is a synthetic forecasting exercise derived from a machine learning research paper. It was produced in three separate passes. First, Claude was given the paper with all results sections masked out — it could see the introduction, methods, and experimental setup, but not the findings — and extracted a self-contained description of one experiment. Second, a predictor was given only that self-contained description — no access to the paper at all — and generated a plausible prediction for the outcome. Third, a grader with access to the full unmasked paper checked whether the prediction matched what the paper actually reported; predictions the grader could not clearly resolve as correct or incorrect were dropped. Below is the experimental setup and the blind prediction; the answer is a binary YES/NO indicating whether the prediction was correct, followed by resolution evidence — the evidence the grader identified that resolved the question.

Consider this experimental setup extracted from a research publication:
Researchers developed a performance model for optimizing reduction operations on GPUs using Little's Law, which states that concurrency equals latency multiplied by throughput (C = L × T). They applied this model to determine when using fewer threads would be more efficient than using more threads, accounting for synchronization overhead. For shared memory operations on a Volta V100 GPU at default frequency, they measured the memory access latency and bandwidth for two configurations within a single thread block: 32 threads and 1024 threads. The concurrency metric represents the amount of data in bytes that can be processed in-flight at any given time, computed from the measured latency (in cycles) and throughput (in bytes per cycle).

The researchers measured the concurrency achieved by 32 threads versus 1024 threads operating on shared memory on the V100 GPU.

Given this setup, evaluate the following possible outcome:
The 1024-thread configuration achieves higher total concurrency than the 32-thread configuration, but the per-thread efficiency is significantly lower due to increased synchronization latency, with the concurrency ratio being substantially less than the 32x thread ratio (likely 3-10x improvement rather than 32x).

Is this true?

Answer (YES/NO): NO